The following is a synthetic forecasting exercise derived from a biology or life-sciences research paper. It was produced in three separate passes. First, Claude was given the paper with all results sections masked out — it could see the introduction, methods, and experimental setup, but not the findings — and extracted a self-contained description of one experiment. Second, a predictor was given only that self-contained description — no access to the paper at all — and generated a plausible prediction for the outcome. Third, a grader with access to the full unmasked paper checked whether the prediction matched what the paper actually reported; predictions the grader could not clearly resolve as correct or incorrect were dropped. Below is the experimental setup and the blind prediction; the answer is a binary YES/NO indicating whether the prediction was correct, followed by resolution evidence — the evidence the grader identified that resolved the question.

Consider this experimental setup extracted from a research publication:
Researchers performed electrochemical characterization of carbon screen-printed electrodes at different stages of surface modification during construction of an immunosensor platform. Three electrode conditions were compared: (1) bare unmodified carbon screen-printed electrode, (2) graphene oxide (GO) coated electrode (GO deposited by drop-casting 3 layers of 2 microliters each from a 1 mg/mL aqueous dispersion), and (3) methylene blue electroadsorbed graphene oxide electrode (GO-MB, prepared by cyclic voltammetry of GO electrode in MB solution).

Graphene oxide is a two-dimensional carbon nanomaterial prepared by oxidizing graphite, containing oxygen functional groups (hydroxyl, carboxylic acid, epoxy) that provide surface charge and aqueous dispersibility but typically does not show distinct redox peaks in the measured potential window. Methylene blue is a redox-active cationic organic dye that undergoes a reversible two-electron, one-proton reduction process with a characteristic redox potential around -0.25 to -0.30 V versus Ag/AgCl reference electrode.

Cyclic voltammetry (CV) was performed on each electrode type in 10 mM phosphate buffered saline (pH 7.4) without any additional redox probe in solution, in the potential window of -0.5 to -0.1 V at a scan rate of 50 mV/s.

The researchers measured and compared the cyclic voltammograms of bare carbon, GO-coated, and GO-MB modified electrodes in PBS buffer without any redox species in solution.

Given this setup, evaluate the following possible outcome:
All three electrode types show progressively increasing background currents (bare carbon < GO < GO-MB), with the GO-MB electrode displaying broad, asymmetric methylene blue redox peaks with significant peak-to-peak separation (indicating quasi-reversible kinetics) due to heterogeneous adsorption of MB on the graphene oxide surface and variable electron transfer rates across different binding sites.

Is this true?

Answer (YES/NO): NO